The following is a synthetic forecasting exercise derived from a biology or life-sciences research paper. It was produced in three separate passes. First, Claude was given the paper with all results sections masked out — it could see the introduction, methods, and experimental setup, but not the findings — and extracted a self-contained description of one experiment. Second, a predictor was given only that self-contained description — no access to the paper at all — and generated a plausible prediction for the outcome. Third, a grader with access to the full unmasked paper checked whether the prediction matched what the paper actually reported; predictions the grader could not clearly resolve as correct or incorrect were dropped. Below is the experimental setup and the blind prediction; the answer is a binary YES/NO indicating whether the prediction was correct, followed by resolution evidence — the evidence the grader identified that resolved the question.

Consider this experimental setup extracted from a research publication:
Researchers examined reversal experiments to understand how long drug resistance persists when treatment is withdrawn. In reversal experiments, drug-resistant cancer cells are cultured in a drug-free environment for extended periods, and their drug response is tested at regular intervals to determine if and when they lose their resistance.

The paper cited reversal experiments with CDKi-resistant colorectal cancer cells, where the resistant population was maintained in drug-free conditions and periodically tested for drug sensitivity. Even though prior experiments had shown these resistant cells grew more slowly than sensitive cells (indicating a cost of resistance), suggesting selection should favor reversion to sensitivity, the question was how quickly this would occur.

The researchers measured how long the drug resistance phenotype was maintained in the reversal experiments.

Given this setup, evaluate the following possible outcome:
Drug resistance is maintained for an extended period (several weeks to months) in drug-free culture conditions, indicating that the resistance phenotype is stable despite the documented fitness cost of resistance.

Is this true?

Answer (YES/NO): YES